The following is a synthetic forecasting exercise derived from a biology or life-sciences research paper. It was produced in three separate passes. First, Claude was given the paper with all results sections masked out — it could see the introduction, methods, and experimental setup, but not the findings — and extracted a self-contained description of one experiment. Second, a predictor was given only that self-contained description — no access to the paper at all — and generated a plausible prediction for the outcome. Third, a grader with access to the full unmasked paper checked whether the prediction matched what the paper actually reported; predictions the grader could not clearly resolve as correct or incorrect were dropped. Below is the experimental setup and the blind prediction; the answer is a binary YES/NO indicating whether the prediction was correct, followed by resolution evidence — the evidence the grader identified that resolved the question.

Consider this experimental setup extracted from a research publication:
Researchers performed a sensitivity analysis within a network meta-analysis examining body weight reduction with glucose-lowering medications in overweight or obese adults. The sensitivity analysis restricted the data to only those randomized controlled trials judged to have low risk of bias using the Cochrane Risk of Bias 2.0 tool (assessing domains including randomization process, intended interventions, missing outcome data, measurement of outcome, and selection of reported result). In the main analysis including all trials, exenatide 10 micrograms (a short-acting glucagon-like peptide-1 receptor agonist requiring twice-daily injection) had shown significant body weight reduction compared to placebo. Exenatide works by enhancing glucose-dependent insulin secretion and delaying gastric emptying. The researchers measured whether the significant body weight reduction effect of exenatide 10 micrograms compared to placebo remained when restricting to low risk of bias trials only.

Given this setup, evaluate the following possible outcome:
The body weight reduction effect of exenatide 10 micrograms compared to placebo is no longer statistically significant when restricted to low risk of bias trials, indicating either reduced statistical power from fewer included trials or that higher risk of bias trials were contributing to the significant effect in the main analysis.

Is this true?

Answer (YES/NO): YES